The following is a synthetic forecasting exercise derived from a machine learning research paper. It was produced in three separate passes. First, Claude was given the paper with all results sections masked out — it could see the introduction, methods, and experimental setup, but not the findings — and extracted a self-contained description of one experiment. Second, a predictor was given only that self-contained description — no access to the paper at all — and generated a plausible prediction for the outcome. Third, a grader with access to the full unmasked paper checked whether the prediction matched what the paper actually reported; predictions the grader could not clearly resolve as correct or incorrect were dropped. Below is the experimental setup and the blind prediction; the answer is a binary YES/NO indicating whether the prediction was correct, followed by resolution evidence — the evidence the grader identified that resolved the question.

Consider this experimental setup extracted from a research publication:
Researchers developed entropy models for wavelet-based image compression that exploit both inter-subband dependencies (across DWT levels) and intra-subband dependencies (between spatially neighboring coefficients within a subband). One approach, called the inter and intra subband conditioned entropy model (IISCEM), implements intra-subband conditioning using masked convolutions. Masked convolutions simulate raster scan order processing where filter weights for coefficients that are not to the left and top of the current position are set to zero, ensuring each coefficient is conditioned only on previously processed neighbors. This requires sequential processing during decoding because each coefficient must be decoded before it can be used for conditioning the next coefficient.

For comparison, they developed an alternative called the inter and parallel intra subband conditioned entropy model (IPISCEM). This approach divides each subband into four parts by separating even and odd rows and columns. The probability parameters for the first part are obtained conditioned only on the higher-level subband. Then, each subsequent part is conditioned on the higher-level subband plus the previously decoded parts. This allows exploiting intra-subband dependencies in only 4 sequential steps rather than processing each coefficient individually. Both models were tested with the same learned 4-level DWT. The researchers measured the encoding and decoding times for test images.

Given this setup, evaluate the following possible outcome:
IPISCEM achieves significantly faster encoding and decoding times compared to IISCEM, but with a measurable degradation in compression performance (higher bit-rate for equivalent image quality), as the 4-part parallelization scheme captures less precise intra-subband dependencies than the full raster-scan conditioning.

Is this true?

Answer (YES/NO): YES